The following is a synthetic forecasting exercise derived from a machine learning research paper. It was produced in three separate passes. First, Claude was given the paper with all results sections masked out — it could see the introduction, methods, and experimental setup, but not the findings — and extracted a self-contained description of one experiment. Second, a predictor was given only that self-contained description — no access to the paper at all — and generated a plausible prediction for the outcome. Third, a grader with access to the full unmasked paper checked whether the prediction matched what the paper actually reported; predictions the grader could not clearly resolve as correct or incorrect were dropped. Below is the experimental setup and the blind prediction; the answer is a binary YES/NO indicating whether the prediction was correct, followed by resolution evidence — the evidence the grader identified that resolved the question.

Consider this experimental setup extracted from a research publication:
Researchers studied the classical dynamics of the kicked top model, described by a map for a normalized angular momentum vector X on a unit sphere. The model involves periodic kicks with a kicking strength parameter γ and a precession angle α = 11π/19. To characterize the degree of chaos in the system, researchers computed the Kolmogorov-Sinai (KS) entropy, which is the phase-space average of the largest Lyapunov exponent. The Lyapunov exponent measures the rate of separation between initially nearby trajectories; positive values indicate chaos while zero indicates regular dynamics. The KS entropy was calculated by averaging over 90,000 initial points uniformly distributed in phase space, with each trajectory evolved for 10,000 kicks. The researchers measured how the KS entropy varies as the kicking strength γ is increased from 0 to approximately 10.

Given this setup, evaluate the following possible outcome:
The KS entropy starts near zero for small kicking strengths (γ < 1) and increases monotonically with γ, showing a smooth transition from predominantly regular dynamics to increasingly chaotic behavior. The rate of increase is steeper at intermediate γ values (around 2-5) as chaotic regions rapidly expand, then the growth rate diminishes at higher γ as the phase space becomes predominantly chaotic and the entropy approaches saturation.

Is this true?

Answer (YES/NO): NO